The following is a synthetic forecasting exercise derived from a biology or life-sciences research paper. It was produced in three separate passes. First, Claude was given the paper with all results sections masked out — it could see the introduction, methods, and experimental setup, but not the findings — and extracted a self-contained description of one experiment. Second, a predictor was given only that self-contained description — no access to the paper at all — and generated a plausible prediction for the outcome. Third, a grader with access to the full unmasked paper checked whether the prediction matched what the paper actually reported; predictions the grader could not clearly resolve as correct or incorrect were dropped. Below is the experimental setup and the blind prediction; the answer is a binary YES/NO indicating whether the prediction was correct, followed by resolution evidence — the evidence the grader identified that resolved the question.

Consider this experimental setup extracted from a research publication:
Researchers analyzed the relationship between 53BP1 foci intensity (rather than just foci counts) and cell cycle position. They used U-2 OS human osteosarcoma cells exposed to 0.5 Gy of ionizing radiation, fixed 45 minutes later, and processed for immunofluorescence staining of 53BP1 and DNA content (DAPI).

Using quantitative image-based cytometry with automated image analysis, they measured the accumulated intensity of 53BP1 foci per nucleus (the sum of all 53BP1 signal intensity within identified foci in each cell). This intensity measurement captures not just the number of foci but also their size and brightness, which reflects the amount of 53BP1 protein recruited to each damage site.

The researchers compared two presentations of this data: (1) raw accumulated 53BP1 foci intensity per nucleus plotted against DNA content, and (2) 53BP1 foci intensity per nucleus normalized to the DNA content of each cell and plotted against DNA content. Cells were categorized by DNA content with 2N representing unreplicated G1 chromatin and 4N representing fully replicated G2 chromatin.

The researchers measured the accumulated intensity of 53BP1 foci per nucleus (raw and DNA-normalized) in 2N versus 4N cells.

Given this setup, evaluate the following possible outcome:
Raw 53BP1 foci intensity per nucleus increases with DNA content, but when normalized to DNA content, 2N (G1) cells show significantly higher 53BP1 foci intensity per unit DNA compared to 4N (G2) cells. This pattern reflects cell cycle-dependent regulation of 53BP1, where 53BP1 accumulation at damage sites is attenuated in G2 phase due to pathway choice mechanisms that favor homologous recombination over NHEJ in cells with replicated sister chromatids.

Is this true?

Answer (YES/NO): YES